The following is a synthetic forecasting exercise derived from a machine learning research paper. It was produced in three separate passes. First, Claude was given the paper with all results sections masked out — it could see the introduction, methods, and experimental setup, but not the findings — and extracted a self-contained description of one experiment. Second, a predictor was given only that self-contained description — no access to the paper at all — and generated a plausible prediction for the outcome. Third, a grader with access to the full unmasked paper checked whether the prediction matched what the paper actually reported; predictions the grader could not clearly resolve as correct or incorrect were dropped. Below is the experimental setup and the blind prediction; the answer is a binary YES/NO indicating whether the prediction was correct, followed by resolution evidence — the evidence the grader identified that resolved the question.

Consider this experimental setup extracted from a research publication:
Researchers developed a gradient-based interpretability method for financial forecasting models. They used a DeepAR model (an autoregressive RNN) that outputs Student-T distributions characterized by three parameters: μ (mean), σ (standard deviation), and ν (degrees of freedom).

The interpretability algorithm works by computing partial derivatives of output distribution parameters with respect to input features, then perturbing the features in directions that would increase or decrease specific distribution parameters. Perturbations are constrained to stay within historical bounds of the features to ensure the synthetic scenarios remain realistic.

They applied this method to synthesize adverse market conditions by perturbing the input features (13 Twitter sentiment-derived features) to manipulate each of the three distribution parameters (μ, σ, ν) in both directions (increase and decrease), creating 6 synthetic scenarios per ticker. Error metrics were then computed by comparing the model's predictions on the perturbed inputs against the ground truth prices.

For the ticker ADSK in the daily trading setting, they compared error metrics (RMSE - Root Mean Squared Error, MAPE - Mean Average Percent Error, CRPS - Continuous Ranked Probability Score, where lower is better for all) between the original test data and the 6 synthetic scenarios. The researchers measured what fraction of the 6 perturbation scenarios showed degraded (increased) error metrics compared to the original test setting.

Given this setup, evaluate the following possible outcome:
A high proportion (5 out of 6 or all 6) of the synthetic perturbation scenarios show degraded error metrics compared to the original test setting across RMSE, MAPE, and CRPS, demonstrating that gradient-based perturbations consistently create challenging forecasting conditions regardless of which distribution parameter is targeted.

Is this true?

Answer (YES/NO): YES